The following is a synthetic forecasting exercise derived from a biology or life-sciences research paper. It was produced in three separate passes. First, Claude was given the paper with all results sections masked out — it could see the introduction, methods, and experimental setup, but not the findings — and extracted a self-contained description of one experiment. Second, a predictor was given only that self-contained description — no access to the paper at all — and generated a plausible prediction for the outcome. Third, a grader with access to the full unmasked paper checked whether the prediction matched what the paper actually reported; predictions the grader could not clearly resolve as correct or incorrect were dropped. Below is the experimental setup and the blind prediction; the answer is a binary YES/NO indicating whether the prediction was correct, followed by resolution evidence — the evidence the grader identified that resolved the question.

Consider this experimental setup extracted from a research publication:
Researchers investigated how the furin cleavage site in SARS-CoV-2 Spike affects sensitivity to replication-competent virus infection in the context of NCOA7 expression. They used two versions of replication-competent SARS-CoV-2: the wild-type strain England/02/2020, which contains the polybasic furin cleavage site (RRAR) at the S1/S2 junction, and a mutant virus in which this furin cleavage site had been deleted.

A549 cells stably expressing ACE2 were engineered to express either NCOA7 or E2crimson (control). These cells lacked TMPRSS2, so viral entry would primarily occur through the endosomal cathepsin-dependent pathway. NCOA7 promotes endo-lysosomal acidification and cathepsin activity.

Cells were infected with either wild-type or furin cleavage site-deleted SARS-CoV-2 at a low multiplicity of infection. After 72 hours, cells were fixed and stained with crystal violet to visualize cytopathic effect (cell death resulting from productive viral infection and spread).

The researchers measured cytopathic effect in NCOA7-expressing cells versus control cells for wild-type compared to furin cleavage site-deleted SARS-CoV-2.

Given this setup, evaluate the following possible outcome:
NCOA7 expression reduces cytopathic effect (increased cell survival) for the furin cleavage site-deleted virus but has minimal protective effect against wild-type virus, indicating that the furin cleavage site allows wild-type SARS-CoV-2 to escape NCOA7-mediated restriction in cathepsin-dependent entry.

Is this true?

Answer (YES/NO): NO